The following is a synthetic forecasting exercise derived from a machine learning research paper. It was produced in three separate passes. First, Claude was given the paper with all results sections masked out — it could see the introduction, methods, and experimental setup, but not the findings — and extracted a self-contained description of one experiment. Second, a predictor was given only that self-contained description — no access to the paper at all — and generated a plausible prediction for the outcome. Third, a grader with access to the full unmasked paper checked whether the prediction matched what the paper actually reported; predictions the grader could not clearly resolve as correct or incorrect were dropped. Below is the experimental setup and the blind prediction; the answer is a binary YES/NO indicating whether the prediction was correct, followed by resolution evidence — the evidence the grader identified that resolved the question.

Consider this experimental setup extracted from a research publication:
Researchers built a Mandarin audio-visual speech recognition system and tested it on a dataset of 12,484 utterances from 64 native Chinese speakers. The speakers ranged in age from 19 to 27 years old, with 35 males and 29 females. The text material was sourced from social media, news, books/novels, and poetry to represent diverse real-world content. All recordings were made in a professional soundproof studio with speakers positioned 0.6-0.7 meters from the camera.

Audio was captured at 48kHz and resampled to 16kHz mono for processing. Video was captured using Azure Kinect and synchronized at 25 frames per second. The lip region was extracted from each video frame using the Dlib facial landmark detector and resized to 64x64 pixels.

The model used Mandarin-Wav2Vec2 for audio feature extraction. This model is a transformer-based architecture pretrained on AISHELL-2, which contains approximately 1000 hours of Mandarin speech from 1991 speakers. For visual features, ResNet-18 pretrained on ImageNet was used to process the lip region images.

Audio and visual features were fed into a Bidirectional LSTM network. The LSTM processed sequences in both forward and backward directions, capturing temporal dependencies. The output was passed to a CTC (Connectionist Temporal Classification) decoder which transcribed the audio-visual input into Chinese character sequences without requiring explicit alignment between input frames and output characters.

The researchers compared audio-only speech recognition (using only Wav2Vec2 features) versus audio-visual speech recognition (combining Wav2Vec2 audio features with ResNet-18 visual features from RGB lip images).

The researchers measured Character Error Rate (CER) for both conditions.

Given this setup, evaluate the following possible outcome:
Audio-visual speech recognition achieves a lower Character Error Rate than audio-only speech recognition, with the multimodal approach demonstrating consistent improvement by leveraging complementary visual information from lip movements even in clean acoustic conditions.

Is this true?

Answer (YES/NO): YES